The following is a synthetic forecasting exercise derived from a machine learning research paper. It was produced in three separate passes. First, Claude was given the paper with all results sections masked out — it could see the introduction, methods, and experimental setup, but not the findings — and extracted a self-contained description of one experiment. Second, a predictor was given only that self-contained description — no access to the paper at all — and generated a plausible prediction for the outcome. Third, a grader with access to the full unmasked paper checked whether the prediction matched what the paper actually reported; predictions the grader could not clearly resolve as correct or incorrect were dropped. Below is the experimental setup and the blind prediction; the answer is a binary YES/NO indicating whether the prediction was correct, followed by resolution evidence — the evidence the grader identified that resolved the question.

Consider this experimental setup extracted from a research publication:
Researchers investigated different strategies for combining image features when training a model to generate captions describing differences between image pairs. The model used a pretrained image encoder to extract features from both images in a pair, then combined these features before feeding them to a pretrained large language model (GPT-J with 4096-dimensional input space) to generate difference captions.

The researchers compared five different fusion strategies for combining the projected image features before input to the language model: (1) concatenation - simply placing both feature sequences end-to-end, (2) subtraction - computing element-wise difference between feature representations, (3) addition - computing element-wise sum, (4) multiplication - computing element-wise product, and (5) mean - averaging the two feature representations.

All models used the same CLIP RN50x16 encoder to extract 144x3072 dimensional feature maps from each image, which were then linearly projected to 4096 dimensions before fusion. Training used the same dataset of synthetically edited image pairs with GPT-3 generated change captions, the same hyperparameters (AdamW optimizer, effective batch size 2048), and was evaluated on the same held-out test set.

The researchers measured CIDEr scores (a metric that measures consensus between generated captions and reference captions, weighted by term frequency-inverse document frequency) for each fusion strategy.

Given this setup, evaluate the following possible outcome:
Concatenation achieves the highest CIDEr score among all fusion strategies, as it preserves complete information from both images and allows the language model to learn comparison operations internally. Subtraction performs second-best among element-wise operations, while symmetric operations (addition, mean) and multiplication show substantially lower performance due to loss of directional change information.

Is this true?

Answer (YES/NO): NO